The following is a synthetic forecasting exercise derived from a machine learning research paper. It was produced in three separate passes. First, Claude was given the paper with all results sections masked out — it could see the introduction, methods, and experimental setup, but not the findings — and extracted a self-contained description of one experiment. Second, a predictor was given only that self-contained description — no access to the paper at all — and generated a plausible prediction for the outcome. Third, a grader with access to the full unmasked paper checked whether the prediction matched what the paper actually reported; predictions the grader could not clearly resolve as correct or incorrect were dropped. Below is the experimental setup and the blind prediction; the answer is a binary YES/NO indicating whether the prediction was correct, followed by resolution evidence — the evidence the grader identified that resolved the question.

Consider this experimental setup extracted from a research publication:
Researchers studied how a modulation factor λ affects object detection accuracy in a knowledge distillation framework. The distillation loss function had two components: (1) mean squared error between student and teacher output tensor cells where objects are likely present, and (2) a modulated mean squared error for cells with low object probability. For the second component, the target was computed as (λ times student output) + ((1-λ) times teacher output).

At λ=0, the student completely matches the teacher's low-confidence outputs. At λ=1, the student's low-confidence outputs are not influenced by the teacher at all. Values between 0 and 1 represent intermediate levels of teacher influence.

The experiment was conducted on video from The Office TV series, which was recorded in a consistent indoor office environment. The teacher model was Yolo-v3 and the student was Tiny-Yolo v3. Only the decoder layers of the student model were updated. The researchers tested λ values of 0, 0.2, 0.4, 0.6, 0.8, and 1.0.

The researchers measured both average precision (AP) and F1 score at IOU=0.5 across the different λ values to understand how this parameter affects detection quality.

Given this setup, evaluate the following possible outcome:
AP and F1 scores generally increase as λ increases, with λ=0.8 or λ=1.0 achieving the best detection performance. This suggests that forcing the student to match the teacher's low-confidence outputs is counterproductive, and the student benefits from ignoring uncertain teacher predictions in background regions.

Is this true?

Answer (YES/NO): NO